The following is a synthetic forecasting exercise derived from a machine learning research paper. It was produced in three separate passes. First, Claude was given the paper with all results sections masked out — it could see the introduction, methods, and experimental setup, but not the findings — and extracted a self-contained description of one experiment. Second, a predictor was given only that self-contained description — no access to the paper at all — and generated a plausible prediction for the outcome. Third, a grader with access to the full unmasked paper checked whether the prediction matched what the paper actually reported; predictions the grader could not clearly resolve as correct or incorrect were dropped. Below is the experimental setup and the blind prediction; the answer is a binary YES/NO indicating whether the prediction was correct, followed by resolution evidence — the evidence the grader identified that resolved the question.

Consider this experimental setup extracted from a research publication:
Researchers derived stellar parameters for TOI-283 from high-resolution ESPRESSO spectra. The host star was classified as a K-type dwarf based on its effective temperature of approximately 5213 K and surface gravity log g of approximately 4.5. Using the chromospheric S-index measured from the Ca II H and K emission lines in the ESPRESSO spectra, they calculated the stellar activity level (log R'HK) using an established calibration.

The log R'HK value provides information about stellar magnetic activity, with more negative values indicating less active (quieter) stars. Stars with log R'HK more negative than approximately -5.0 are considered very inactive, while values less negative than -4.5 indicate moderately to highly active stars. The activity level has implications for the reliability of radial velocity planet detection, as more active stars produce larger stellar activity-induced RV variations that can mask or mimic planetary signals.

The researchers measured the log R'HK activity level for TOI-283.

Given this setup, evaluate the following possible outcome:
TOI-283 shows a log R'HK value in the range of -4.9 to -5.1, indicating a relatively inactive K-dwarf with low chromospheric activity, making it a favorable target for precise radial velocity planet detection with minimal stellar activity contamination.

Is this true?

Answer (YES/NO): YES